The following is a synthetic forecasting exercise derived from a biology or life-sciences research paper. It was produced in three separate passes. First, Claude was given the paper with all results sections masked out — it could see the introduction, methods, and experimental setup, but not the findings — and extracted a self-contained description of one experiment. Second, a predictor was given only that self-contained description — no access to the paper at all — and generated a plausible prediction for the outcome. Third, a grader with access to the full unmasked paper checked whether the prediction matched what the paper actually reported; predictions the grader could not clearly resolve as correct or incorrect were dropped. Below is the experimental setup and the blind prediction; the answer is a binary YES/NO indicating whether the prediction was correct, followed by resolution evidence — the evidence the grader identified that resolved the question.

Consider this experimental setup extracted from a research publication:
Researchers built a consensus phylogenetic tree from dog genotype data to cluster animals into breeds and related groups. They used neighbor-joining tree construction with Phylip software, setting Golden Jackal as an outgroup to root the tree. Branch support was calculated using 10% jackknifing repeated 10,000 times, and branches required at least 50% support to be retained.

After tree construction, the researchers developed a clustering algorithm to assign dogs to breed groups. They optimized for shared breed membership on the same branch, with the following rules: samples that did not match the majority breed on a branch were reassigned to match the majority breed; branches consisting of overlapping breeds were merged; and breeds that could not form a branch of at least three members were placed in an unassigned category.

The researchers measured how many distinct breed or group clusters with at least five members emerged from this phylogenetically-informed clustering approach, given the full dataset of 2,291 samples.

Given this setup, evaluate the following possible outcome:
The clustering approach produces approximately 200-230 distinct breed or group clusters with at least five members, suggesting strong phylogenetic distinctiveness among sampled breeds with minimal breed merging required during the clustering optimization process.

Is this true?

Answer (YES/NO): YES